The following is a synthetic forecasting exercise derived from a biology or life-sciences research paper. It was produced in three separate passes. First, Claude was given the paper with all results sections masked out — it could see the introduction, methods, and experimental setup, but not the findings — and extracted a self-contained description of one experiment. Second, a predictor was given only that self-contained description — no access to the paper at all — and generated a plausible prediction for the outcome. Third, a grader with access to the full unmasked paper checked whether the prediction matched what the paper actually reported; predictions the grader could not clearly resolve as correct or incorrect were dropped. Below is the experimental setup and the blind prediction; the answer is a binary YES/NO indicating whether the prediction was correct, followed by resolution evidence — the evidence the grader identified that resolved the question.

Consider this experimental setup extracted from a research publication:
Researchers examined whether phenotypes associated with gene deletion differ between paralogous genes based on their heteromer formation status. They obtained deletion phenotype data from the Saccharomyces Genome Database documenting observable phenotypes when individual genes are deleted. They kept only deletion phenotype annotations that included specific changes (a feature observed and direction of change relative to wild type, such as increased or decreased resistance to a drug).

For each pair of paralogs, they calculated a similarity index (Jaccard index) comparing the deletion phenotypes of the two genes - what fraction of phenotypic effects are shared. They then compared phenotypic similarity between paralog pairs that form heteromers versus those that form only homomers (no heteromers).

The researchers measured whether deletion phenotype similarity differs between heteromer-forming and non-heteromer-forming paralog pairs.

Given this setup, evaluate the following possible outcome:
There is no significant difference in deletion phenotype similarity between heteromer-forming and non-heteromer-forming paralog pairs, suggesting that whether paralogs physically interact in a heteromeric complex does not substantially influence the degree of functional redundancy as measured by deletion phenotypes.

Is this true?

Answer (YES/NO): NO